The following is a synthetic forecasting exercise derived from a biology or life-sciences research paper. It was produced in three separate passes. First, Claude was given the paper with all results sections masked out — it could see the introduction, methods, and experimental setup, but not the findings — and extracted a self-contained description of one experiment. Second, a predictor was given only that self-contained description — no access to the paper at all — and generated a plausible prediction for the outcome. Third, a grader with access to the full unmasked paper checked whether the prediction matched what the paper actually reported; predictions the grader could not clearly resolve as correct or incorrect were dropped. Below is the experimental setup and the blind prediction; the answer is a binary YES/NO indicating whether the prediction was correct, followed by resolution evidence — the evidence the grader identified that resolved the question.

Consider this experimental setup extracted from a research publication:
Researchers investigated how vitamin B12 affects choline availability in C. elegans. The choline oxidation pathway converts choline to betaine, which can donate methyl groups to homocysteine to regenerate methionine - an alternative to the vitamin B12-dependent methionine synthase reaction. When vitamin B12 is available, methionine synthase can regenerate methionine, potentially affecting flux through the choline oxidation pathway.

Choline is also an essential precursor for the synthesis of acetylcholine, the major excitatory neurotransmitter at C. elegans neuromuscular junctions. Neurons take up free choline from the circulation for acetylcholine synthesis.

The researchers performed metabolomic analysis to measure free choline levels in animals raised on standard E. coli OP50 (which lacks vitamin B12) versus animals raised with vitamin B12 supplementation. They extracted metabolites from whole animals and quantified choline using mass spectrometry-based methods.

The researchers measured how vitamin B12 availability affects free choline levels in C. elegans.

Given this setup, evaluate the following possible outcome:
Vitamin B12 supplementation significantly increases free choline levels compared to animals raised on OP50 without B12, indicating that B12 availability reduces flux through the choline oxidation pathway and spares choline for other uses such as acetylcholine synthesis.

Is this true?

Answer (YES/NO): NO